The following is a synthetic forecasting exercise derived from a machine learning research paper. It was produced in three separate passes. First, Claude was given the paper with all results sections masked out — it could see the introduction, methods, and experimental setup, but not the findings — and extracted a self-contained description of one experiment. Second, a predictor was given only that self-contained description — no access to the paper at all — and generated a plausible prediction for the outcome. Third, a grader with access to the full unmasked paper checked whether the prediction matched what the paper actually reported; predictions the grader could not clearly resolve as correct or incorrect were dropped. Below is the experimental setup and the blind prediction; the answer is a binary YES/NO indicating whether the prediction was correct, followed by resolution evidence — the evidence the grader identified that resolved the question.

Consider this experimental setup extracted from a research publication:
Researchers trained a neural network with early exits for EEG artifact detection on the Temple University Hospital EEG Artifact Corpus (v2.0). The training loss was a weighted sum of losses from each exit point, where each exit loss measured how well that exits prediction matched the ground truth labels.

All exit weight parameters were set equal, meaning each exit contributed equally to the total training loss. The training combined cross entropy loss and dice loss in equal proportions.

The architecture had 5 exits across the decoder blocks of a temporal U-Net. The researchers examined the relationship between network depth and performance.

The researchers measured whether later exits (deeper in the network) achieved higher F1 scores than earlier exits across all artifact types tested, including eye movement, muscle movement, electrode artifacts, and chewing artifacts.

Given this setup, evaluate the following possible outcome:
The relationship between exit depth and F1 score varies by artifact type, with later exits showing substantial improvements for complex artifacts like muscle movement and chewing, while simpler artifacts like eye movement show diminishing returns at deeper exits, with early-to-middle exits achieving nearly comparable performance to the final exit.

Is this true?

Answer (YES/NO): NO